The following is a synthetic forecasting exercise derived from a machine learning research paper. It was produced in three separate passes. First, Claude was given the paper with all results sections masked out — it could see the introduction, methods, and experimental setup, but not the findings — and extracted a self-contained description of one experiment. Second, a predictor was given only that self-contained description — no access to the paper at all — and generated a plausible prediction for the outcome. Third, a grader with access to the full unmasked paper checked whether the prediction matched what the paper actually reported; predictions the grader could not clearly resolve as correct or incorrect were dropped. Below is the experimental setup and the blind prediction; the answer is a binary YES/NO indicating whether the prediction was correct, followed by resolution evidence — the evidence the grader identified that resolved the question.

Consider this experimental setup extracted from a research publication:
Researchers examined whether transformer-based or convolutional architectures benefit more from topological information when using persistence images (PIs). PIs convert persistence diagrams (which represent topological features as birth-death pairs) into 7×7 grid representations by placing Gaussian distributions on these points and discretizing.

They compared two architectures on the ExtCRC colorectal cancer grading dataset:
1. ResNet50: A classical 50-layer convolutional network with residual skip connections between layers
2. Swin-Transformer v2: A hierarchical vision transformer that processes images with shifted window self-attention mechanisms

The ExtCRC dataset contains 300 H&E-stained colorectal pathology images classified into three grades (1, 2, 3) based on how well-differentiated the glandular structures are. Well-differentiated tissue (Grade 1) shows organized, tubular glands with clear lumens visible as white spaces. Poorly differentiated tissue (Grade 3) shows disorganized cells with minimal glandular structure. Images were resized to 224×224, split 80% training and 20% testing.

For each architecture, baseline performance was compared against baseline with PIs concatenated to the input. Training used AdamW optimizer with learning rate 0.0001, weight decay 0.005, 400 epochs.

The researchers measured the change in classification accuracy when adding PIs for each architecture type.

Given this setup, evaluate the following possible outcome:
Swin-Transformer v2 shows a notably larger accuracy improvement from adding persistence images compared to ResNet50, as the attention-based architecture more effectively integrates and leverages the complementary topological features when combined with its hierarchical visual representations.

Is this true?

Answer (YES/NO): NO